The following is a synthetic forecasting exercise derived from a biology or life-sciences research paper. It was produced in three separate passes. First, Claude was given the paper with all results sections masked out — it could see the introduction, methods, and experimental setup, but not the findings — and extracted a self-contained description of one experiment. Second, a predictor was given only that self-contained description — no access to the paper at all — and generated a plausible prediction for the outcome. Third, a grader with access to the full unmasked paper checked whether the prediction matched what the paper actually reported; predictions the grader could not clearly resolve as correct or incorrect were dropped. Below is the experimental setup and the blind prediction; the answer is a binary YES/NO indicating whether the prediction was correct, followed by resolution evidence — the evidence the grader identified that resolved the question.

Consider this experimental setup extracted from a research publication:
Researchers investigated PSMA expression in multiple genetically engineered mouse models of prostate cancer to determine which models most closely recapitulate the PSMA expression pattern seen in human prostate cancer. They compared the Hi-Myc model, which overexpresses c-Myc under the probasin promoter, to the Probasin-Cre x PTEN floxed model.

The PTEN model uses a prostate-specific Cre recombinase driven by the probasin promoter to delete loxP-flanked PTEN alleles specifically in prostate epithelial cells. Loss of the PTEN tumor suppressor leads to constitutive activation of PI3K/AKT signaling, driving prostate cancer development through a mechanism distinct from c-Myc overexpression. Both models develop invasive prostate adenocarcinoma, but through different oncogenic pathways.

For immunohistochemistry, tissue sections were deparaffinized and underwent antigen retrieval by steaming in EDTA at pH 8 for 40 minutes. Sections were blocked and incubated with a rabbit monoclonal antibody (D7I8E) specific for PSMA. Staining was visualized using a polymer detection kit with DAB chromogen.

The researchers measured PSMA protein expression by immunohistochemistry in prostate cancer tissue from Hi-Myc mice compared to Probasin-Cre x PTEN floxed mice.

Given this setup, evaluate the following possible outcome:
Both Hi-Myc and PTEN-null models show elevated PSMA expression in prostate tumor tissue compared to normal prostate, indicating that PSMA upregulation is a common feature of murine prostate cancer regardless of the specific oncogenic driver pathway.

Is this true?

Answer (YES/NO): NO